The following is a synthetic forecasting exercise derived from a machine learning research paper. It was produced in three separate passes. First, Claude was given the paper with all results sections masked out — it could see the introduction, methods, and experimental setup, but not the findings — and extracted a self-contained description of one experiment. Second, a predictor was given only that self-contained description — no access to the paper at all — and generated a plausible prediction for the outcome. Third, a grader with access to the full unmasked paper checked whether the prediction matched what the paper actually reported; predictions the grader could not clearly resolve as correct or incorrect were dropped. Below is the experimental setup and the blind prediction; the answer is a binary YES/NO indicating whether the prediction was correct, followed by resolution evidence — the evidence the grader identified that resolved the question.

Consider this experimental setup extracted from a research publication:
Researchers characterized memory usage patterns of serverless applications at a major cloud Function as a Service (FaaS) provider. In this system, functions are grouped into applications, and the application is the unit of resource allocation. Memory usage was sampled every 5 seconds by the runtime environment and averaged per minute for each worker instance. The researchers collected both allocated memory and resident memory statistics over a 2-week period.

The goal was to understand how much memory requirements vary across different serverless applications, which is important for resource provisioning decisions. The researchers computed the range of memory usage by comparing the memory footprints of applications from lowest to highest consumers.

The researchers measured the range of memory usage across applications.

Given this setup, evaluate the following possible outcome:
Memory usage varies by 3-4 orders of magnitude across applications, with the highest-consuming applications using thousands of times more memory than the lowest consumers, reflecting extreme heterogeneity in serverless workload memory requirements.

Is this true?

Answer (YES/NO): NO